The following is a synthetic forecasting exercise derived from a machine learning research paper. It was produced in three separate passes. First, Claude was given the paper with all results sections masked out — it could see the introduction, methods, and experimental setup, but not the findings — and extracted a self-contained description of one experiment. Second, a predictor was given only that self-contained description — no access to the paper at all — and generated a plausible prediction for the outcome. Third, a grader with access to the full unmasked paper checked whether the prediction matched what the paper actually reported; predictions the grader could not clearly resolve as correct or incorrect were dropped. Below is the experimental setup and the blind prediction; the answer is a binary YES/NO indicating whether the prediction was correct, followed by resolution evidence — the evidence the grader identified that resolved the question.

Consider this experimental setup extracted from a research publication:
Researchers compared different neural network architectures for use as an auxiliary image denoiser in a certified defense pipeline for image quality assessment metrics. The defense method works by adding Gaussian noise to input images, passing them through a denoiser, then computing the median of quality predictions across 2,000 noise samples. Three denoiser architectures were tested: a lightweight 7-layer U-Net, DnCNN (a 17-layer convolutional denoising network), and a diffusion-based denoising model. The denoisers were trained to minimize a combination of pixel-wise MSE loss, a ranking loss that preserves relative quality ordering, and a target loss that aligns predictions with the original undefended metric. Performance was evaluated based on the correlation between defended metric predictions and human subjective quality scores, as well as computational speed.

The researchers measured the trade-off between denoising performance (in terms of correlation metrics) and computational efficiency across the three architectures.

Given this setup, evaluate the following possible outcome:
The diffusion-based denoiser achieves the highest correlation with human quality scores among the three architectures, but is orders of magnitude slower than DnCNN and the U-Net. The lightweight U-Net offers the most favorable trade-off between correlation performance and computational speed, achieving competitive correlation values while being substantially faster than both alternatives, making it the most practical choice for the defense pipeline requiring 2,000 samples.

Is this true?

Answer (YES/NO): NO